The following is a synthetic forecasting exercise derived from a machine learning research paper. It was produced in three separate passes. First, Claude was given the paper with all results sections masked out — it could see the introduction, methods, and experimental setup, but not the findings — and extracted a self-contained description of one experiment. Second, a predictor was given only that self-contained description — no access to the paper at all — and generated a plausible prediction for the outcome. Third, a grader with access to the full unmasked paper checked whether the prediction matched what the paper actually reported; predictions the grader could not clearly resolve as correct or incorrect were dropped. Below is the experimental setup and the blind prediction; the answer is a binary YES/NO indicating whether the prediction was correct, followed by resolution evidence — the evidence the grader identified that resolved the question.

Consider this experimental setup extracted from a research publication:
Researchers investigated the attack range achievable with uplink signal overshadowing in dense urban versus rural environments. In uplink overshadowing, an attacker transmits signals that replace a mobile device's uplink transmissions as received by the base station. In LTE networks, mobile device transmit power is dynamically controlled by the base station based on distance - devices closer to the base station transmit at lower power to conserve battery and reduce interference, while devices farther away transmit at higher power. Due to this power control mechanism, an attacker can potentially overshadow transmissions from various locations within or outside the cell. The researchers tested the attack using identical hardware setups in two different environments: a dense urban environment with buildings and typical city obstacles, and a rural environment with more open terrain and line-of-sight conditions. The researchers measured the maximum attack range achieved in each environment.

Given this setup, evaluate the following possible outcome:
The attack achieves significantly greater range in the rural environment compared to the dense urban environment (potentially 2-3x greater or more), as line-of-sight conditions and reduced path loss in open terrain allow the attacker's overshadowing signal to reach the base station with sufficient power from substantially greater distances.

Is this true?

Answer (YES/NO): YES